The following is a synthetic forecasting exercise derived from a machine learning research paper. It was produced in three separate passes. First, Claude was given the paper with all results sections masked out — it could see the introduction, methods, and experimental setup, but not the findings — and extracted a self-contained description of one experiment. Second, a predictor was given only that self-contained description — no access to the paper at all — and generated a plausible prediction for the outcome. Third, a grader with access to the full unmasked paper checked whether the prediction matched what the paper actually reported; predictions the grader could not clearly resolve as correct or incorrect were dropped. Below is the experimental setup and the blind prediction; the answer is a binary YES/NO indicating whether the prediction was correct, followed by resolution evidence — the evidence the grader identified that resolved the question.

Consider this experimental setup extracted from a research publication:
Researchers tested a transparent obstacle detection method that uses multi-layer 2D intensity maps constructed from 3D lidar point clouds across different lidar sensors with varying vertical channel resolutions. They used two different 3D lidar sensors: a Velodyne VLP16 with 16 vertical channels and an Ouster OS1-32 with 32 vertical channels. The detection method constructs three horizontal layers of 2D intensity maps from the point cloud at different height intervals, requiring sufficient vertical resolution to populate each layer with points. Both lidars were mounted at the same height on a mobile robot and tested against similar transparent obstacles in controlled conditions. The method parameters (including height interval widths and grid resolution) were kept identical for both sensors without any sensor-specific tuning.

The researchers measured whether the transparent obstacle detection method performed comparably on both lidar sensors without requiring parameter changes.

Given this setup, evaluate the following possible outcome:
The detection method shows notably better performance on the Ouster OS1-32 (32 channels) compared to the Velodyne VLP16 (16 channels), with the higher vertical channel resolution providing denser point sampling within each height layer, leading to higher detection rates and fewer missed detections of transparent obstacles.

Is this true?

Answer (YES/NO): NO